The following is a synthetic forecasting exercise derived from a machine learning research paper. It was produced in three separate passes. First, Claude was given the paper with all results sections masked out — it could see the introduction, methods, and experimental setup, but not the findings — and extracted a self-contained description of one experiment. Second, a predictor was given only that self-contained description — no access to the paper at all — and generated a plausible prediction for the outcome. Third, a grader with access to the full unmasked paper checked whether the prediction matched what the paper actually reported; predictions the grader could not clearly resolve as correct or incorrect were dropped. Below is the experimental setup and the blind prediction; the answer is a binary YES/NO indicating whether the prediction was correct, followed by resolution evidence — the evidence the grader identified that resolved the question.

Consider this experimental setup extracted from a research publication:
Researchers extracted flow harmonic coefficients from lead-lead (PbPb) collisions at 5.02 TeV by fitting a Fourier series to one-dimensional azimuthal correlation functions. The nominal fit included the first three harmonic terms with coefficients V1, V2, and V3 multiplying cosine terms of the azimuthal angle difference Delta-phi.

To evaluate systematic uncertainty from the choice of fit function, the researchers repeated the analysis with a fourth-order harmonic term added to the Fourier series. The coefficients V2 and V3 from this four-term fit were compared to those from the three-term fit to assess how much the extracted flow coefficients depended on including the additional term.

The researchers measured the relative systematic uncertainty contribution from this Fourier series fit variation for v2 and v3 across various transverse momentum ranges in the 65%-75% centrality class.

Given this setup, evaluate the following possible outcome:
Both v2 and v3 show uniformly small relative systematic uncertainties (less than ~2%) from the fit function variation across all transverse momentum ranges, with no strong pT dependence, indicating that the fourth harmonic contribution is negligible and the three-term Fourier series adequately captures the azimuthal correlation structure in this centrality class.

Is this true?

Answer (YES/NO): YES